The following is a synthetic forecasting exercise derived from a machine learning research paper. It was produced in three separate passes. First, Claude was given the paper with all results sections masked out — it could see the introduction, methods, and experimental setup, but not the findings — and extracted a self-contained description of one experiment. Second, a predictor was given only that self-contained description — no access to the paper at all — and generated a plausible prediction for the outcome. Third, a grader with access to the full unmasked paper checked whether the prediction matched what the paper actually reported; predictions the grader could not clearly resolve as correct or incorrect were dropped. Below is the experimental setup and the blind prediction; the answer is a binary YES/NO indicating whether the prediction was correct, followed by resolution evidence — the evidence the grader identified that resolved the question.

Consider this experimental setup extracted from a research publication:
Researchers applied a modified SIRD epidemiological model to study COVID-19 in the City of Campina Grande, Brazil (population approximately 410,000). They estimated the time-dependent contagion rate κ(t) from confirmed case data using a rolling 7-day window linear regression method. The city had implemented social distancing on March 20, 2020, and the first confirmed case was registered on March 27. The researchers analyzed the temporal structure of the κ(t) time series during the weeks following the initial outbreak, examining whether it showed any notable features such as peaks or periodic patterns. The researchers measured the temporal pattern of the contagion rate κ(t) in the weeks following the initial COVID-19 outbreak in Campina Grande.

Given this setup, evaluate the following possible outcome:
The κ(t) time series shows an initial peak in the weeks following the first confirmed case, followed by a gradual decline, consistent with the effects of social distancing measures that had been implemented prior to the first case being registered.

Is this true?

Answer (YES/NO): NO